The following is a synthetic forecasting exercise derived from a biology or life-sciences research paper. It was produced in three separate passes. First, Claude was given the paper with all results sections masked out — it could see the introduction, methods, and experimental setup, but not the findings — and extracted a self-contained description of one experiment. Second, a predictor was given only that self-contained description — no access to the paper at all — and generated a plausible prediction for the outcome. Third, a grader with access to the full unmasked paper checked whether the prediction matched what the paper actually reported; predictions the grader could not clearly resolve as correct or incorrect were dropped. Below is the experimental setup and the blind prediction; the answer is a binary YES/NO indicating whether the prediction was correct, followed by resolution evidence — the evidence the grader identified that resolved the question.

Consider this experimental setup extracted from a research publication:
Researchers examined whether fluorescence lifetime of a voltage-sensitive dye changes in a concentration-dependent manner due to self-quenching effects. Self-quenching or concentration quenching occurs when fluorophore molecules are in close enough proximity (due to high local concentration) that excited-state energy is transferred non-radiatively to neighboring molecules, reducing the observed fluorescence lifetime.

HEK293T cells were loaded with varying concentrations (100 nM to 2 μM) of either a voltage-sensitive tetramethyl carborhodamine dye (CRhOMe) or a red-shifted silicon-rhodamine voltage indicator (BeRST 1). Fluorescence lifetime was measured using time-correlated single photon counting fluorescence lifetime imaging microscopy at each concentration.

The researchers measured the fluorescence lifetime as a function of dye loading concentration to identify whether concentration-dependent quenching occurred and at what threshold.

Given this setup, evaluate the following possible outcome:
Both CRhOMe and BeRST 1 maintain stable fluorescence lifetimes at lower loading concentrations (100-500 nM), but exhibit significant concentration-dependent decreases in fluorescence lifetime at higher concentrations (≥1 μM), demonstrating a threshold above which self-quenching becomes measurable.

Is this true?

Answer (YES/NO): NO